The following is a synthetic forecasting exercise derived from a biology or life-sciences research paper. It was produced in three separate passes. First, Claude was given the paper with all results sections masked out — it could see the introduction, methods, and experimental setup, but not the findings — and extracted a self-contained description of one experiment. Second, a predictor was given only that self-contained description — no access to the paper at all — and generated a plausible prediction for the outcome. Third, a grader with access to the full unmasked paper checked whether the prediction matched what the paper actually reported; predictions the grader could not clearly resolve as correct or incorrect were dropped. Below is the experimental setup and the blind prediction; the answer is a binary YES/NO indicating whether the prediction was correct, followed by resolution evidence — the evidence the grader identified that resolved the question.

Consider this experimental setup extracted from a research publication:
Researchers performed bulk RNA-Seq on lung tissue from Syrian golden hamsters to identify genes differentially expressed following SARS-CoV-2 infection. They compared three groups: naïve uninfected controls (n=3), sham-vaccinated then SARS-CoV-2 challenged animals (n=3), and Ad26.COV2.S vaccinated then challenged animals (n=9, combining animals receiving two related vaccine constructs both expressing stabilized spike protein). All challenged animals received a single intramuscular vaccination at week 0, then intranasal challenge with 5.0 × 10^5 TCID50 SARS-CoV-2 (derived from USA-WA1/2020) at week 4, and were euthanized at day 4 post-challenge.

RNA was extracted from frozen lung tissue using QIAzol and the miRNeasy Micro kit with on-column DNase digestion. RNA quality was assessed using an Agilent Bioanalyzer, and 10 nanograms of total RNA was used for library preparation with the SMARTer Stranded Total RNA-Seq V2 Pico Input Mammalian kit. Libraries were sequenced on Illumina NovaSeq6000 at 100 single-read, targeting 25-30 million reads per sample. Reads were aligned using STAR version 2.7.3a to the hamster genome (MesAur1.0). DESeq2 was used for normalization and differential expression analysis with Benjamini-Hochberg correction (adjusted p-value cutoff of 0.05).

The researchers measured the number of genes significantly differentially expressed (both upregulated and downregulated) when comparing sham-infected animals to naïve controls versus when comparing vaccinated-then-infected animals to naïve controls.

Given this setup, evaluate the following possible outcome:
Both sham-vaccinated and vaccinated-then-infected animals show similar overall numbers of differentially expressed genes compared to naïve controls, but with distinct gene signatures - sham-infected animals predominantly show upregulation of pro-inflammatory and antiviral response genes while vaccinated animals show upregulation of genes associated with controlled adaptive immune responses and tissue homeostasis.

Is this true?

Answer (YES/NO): NO